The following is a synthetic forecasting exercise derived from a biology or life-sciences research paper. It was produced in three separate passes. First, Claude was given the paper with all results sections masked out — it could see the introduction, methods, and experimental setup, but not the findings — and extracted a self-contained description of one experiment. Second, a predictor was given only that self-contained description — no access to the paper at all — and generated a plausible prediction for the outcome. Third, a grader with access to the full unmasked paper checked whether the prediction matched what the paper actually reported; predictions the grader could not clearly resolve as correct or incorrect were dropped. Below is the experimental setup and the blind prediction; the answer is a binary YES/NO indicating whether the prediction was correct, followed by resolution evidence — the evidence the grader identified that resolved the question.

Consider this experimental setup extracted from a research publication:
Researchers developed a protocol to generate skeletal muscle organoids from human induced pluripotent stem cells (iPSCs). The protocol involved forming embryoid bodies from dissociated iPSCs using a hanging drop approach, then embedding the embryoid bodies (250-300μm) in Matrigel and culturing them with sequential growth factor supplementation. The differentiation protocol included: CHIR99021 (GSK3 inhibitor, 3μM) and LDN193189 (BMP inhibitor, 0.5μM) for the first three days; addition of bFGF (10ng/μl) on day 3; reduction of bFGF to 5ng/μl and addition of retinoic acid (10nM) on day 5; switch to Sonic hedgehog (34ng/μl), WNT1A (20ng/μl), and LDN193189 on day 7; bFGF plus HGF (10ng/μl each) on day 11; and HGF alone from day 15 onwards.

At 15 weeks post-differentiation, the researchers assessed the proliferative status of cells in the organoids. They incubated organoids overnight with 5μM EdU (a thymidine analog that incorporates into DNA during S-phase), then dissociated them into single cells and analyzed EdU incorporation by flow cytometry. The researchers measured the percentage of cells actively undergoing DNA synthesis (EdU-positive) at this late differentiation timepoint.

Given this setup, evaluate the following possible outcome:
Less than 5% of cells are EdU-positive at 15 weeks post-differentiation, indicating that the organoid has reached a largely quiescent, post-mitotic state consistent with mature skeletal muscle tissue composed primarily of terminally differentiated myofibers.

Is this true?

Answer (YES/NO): NO